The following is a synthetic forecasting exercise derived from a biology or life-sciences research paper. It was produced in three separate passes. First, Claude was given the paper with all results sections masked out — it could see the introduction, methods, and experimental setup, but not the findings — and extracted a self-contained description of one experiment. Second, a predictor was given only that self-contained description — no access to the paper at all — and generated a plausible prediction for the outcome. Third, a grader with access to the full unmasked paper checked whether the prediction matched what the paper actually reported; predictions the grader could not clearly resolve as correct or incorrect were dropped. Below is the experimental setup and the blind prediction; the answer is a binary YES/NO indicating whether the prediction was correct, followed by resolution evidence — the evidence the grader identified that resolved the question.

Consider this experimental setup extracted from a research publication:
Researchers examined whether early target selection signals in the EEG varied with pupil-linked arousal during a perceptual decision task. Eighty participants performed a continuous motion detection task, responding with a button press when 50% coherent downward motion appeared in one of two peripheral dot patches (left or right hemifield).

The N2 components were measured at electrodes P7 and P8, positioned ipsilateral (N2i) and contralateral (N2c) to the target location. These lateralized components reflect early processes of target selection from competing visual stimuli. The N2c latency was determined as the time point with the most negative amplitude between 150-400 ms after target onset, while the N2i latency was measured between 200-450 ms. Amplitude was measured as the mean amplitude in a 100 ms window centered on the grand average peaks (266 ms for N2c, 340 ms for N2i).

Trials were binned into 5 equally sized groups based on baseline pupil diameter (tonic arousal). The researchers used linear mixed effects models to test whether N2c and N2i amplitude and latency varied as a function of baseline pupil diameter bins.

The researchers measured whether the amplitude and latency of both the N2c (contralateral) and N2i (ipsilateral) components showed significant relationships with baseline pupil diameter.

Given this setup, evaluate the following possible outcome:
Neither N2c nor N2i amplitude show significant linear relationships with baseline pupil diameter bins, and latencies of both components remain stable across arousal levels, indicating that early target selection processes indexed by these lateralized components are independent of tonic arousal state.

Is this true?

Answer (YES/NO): NO